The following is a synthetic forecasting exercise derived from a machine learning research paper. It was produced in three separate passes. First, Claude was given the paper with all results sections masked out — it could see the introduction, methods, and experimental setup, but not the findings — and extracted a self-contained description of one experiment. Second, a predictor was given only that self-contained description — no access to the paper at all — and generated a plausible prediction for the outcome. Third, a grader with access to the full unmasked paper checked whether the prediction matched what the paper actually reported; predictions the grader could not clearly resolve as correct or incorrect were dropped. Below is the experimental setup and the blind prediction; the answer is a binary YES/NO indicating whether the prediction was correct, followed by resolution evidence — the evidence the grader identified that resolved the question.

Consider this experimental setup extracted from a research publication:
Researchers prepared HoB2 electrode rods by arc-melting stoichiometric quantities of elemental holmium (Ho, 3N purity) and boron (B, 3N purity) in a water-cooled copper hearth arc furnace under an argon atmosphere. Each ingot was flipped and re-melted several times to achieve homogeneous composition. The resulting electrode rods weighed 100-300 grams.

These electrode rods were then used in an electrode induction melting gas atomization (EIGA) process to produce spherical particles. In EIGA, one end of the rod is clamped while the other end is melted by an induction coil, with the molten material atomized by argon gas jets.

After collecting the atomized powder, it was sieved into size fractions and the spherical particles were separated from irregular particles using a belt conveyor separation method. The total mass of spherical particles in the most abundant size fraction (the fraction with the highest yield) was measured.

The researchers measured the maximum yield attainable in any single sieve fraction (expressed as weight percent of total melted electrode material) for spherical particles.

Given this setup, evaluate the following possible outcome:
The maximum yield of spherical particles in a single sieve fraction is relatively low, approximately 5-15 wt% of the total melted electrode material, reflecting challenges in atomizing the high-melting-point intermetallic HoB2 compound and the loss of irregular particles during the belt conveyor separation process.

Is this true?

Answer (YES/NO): NO